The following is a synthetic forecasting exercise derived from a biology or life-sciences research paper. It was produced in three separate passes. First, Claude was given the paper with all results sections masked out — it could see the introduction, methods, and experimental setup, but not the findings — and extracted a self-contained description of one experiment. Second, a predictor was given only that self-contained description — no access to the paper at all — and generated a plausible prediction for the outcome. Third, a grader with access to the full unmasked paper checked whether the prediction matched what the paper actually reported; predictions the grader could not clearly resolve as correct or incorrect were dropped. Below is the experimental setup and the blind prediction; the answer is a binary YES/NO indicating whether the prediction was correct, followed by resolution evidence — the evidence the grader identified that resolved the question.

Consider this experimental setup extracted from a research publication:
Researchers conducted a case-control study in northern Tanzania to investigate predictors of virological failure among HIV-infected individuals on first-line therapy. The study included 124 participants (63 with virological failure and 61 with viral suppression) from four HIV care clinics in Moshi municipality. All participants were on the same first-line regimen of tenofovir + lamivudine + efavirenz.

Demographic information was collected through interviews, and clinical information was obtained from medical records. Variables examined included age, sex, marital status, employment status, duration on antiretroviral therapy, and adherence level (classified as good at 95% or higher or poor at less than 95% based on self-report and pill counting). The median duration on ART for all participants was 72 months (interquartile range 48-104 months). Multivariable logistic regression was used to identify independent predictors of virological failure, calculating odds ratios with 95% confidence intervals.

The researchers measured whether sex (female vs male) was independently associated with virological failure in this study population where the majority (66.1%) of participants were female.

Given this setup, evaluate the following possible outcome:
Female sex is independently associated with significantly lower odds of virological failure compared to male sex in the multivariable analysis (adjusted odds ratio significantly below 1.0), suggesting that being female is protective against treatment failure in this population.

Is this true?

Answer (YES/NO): NO